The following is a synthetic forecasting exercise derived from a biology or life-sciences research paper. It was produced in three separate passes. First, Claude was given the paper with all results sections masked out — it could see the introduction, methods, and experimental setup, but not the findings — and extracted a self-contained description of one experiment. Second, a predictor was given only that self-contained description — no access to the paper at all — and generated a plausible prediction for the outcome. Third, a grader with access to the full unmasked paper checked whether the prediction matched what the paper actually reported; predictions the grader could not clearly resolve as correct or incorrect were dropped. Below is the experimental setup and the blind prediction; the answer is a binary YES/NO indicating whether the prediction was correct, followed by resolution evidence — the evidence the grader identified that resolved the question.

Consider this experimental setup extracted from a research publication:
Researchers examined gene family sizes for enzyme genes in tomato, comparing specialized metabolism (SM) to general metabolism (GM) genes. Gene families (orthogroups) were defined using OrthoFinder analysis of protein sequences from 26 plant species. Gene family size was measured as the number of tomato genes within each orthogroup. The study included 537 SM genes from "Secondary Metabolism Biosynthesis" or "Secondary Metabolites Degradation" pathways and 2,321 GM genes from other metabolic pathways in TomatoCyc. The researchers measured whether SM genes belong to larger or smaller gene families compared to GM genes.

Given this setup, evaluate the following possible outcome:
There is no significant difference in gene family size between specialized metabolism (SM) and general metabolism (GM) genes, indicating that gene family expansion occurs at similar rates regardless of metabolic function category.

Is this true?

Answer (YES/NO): NO